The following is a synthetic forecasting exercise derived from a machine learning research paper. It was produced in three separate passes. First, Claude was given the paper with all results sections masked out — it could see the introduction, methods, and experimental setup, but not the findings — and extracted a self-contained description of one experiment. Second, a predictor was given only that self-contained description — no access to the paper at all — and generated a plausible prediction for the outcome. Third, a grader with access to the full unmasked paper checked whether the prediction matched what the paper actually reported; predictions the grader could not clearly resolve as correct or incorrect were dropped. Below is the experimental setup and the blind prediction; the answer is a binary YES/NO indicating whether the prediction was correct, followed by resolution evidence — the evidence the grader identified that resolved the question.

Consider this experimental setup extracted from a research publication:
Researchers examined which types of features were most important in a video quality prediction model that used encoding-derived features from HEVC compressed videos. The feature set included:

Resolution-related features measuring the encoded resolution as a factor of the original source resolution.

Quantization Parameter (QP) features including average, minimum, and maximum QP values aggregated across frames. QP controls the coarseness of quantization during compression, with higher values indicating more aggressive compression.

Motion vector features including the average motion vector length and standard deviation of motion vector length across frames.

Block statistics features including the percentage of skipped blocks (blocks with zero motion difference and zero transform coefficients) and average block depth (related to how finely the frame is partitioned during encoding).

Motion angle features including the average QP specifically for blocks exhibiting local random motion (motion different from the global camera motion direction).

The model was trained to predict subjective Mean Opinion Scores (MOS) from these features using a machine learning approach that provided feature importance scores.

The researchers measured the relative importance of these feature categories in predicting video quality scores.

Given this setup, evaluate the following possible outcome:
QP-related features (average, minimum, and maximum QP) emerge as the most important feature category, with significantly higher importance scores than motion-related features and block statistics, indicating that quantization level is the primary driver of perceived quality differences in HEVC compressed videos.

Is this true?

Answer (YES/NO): NO